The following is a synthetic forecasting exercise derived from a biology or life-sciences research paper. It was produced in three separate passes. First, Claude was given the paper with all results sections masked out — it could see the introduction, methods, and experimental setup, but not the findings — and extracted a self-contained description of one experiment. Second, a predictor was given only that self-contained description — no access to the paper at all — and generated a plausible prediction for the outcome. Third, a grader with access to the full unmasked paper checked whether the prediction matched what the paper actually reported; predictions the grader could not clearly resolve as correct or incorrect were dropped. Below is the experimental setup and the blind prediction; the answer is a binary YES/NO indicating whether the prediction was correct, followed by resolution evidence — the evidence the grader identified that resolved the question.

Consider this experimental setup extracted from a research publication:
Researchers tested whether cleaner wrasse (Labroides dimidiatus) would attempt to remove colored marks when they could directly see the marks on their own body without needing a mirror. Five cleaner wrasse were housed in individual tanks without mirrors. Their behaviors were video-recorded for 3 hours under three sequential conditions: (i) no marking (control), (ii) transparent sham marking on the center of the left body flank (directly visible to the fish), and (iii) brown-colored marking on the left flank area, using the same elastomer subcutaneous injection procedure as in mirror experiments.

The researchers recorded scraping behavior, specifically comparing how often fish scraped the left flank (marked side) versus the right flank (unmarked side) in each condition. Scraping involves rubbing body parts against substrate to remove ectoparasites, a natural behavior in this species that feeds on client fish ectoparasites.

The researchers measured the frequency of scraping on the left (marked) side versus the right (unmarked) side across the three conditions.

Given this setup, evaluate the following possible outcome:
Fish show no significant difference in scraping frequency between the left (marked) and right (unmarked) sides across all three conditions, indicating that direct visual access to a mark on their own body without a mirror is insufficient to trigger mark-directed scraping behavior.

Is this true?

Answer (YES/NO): NO